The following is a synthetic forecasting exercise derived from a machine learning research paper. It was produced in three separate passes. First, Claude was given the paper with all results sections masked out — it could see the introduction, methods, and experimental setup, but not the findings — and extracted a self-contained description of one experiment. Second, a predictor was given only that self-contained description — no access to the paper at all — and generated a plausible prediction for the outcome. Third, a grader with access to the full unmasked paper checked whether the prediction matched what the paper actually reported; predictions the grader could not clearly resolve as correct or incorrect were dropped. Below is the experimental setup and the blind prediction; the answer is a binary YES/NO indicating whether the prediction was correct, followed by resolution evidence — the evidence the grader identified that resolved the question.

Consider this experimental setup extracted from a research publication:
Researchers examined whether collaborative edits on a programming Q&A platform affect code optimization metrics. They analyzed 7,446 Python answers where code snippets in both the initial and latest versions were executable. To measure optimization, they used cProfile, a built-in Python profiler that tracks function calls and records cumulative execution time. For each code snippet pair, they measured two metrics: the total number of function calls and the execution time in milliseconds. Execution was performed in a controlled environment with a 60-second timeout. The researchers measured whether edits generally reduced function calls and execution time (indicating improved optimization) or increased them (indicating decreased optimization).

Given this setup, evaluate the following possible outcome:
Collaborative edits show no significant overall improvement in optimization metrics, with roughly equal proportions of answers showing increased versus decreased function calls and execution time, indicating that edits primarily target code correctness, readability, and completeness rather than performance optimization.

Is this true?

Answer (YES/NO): NO